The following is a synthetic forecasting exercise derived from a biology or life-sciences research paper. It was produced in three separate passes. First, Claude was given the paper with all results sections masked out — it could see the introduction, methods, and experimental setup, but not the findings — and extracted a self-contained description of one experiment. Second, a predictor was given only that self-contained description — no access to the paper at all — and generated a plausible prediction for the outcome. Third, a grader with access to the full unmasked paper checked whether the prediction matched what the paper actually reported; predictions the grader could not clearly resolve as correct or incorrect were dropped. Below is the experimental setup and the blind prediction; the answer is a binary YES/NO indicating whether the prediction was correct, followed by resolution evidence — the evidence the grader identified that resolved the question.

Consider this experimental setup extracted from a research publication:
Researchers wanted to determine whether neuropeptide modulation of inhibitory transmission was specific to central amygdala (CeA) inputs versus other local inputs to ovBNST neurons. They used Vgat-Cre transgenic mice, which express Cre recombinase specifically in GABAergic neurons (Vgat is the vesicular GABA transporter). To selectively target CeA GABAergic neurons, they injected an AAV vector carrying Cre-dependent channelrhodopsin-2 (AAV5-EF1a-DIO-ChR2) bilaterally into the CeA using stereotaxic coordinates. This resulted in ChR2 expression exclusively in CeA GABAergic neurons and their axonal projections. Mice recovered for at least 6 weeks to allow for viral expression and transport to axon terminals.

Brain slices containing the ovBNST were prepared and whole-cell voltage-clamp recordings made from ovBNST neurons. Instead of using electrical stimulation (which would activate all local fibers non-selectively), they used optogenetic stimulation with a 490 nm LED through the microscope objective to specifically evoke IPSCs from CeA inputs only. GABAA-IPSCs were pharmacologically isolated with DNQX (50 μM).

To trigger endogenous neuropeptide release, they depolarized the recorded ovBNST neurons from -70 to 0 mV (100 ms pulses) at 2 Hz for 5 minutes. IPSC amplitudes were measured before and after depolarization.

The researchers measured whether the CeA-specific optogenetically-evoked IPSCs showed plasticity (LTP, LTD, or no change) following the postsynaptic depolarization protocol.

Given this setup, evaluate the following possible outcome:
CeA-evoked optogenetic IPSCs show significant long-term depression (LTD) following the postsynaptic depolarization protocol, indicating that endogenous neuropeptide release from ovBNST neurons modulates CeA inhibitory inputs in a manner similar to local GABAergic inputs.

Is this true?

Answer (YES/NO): NO